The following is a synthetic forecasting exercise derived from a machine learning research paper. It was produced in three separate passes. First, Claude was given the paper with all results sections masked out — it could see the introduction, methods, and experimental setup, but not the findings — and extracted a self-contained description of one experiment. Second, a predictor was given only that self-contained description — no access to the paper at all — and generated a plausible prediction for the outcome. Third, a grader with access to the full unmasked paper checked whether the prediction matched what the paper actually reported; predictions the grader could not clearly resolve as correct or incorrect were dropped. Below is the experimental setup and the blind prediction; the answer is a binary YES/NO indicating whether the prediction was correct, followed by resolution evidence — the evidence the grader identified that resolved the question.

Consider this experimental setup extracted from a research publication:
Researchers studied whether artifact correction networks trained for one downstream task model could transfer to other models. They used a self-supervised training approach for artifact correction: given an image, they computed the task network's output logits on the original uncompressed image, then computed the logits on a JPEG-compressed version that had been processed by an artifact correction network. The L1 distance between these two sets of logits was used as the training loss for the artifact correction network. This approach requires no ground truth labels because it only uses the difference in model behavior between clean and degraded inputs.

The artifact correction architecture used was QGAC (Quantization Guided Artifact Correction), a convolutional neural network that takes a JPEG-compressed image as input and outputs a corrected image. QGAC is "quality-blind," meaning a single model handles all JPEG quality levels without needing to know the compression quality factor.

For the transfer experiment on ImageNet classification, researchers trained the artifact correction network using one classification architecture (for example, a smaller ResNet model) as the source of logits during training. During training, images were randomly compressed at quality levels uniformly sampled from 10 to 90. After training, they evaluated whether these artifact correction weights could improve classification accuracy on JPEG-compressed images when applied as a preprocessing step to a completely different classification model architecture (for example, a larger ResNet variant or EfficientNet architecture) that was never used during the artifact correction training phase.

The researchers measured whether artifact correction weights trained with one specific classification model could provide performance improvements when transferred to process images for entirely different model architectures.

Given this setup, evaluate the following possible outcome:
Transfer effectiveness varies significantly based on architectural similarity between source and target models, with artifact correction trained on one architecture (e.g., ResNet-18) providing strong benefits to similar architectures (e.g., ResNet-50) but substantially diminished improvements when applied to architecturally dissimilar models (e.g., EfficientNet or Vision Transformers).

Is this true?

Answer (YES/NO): NO